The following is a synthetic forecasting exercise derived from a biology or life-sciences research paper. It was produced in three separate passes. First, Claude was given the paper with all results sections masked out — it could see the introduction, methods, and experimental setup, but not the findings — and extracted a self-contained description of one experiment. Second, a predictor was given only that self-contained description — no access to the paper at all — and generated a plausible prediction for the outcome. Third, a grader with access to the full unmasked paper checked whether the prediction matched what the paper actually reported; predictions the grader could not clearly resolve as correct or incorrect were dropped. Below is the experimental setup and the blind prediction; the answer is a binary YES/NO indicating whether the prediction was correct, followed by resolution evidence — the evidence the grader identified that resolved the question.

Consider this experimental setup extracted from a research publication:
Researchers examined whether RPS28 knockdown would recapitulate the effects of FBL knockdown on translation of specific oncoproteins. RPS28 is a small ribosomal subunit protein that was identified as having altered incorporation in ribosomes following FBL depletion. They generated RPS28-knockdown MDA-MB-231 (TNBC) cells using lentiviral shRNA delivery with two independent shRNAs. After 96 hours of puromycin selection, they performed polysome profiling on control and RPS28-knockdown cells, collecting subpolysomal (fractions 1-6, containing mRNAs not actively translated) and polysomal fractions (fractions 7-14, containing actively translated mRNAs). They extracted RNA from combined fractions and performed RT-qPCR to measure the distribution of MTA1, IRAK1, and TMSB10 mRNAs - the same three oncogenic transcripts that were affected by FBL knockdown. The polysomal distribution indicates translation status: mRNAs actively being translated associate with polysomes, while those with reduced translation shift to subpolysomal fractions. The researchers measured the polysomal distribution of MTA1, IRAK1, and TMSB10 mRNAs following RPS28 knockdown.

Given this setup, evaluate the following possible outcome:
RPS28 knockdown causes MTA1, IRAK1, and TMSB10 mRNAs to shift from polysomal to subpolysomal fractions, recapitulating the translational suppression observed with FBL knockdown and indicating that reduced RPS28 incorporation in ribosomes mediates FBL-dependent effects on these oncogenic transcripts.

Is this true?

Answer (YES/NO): NO